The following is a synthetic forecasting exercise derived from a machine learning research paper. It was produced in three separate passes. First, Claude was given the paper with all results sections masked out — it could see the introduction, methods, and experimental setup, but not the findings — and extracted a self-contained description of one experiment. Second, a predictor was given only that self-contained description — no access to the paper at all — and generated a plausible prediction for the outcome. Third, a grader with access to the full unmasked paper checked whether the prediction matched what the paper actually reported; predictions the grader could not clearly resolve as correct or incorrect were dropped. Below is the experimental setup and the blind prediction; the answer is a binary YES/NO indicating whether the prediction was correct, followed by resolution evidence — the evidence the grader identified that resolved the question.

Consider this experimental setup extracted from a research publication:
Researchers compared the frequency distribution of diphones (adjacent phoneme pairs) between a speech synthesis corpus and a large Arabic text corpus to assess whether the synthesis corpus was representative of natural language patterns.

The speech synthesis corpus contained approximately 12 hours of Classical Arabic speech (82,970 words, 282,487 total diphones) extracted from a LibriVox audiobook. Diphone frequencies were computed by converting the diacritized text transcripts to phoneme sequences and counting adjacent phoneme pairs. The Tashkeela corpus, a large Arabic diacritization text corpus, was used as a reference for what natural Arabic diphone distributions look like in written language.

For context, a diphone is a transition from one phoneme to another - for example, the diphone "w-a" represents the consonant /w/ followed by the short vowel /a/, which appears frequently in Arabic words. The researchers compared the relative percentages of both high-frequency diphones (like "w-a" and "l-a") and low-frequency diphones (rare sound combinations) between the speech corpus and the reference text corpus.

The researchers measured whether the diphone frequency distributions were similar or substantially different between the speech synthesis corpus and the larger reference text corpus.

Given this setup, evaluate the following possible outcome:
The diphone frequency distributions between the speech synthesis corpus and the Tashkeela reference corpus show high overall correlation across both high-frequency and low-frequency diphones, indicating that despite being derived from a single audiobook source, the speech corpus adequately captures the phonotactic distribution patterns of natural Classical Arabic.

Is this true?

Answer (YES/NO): YES